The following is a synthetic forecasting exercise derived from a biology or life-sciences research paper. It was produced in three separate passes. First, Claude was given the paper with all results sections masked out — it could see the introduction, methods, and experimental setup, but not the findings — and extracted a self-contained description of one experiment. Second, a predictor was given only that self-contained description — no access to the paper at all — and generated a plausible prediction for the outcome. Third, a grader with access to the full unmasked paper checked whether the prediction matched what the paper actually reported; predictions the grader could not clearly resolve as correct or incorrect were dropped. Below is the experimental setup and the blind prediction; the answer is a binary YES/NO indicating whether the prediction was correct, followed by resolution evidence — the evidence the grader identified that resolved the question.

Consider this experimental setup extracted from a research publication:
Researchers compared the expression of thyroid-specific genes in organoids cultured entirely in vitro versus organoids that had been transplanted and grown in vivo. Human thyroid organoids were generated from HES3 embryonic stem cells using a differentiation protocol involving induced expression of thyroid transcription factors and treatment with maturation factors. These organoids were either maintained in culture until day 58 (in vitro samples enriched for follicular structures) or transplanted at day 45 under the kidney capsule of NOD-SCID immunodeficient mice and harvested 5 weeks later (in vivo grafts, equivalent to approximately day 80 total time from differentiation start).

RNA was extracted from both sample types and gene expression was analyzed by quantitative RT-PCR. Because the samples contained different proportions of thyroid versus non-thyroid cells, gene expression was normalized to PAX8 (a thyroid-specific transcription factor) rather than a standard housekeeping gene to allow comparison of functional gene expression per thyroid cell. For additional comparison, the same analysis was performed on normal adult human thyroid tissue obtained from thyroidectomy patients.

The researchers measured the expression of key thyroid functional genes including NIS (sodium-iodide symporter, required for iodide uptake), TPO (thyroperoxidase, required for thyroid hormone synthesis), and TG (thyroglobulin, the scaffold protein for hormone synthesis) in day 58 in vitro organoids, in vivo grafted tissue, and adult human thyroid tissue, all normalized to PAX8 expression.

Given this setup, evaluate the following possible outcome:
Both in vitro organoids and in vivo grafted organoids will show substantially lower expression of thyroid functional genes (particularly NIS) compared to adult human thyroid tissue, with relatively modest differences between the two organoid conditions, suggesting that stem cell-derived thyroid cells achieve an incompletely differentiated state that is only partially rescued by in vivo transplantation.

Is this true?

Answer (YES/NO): NO